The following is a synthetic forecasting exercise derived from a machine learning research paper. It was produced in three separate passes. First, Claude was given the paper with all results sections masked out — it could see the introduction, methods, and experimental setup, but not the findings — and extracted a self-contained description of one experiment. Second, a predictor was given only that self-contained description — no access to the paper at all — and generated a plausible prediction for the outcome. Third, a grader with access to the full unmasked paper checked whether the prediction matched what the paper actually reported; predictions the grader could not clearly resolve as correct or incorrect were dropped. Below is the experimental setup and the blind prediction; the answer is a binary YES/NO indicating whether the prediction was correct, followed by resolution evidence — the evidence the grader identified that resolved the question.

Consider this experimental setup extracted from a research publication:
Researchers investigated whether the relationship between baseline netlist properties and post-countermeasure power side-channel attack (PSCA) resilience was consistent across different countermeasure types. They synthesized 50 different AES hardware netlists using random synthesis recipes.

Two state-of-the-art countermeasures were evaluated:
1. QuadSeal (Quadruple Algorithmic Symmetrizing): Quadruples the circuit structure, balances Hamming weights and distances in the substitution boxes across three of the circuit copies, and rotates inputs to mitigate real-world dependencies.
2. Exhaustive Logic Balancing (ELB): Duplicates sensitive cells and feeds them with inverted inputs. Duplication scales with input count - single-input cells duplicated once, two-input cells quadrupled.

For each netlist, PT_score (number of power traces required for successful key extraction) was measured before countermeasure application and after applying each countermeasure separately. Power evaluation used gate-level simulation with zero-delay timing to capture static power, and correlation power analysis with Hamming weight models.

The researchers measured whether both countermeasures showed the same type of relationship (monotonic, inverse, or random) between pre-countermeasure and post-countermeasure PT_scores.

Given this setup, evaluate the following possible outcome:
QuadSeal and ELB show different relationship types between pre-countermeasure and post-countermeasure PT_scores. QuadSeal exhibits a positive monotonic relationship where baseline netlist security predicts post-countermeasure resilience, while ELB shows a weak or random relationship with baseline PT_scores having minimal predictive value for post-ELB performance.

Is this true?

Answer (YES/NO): NO